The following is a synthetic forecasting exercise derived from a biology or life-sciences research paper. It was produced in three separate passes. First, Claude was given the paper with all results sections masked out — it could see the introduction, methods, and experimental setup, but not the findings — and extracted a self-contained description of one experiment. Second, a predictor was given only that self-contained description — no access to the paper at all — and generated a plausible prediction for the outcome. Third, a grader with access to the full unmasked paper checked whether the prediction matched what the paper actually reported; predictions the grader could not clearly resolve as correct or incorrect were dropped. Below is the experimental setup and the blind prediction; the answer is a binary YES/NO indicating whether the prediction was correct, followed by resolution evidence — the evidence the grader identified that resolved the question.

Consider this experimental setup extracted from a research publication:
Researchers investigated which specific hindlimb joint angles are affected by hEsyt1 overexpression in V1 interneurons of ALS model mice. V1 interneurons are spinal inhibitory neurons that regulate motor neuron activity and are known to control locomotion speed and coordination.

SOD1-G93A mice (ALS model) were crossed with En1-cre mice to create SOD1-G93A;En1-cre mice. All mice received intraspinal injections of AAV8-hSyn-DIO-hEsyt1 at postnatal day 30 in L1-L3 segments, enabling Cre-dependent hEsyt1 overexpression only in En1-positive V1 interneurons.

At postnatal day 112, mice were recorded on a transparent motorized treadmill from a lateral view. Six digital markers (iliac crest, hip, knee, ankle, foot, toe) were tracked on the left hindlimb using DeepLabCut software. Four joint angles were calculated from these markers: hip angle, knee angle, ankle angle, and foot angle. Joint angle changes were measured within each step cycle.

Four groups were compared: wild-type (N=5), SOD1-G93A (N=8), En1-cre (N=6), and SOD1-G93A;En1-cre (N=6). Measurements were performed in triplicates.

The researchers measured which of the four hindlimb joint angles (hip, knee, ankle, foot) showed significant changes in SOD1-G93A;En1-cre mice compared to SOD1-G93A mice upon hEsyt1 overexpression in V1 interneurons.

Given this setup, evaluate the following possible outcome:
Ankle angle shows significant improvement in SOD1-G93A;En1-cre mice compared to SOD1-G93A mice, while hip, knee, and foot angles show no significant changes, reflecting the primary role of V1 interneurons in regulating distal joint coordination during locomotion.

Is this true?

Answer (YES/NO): NO